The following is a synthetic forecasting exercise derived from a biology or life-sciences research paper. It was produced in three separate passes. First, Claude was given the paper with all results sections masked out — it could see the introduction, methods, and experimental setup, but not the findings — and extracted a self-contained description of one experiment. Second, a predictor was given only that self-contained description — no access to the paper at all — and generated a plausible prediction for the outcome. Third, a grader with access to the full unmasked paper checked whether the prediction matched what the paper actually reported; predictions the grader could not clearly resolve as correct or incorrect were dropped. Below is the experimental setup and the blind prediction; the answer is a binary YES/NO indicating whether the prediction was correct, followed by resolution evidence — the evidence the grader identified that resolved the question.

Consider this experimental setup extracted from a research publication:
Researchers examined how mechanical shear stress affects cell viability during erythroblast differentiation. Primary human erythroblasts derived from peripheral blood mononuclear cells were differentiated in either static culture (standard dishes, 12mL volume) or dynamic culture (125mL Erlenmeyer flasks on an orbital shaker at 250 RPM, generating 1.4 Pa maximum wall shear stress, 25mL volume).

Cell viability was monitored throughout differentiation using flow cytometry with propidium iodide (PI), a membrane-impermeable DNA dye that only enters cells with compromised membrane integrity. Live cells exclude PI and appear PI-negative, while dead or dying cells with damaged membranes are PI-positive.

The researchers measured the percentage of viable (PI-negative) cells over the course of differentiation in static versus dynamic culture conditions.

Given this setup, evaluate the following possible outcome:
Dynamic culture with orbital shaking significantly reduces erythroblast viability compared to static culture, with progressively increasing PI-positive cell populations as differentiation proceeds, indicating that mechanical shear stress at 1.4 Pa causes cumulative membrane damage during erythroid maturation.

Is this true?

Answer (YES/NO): NO